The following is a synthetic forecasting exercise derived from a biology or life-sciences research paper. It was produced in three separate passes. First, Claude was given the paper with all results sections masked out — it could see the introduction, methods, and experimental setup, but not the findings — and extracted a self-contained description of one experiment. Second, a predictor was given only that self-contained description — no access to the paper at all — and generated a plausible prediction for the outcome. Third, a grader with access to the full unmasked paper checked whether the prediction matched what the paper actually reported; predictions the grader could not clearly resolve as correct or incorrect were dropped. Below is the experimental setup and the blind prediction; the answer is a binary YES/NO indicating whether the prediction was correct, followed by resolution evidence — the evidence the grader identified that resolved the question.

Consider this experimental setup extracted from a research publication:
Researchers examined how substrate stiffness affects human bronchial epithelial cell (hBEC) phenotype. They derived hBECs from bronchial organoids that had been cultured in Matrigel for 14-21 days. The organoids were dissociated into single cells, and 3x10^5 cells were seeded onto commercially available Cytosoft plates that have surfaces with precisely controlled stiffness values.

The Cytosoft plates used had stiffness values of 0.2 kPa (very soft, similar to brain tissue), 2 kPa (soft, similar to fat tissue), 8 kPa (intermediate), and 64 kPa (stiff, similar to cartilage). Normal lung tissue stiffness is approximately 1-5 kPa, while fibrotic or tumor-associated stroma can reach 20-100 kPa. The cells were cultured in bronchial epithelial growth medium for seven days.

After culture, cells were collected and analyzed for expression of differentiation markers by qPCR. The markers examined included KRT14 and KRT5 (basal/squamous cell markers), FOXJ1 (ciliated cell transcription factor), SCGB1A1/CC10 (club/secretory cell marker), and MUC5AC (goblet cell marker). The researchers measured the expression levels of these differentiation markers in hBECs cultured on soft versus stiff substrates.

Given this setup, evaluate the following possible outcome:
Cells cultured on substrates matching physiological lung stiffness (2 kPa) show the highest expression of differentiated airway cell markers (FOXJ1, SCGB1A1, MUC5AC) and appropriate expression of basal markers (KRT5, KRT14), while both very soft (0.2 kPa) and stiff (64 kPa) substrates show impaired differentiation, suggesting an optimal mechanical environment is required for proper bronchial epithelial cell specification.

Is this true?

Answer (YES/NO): NO